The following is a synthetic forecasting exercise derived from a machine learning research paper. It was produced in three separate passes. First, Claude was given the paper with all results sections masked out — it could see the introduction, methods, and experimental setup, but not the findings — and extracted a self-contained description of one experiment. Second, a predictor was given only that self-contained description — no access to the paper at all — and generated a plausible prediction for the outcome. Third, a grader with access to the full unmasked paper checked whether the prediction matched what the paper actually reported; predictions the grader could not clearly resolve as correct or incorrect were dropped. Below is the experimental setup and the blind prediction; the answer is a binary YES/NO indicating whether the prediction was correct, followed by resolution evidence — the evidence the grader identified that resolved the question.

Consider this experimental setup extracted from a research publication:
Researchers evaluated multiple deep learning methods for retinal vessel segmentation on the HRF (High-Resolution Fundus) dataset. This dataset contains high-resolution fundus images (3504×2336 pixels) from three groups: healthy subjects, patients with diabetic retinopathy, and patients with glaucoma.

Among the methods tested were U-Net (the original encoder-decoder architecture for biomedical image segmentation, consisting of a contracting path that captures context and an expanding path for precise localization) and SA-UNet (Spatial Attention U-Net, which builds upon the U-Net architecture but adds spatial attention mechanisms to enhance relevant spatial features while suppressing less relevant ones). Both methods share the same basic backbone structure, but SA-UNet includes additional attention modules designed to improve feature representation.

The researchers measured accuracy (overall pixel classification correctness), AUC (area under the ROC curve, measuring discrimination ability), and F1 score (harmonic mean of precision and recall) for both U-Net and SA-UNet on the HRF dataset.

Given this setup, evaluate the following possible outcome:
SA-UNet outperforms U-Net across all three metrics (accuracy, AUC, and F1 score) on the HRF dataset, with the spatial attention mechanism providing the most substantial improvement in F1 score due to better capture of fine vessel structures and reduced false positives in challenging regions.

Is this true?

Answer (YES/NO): NO